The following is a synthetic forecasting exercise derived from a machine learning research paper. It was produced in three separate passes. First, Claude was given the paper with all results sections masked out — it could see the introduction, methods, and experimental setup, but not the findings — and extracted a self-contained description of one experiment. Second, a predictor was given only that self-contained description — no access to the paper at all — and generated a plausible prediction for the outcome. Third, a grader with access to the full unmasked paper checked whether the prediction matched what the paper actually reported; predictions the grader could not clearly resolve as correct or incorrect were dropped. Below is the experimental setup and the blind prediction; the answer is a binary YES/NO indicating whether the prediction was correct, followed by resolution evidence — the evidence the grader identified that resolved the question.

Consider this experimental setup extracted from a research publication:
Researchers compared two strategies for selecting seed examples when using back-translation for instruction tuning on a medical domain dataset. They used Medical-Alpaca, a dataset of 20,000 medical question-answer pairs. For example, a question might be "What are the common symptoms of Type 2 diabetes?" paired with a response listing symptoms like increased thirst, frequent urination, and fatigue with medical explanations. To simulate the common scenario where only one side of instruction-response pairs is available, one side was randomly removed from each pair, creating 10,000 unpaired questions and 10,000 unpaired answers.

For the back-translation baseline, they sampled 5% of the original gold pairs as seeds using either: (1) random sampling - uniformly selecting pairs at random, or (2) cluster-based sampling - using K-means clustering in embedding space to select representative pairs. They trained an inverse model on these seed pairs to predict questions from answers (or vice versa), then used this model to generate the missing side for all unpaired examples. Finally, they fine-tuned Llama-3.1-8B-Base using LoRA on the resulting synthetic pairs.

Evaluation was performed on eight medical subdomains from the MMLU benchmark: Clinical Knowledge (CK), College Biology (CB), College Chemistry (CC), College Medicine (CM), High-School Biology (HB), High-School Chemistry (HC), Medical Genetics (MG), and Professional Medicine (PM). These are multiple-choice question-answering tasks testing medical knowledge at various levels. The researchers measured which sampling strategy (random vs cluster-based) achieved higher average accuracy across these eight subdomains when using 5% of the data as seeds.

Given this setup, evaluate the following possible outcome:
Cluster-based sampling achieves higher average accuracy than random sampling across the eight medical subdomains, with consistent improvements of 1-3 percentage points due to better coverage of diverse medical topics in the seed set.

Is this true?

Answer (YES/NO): NO